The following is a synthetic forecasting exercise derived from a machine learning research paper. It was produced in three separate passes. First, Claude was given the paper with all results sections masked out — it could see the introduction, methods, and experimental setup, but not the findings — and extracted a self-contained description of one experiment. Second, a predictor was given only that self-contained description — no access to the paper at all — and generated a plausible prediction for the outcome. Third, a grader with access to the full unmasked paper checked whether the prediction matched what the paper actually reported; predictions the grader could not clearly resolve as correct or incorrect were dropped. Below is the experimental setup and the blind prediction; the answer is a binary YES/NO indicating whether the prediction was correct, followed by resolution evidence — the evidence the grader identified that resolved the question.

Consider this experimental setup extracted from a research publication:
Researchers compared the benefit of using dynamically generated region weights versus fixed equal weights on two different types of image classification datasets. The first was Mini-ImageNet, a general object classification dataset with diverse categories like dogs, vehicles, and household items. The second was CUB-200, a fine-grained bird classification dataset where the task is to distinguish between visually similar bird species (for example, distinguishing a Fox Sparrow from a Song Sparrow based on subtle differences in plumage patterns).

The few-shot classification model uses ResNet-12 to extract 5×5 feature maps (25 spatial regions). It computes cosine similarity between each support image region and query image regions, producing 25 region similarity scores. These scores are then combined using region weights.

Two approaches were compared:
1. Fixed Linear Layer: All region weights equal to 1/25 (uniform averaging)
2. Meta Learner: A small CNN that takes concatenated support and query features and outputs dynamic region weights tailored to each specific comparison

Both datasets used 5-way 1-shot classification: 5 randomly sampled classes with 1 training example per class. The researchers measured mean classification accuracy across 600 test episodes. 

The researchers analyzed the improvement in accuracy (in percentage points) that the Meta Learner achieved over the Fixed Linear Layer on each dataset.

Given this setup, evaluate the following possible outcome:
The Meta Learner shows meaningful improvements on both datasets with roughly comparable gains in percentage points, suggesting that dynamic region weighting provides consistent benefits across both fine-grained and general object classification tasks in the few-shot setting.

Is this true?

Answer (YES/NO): NO